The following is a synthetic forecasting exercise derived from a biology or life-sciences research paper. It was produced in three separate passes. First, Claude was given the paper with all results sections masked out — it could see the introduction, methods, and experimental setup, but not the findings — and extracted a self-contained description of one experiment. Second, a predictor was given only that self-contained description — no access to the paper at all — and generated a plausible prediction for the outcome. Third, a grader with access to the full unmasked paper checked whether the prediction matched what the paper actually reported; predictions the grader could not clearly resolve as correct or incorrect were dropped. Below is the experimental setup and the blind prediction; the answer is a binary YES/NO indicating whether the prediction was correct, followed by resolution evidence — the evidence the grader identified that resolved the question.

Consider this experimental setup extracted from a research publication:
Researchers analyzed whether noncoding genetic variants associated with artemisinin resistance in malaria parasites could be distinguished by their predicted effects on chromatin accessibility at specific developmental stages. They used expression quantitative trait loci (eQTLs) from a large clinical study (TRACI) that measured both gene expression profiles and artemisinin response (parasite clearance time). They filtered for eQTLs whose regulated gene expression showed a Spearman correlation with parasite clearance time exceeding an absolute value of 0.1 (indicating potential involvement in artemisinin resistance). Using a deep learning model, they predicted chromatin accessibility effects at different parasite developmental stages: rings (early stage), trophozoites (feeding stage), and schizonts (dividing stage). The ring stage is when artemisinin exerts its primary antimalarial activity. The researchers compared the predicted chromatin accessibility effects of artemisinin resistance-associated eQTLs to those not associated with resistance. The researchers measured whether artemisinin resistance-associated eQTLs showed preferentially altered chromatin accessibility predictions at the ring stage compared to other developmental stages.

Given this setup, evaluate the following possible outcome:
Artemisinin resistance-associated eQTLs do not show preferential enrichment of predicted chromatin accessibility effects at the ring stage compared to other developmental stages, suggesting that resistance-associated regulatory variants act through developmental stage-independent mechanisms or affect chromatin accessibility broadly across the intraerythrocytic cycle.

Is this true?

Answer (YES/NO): NO